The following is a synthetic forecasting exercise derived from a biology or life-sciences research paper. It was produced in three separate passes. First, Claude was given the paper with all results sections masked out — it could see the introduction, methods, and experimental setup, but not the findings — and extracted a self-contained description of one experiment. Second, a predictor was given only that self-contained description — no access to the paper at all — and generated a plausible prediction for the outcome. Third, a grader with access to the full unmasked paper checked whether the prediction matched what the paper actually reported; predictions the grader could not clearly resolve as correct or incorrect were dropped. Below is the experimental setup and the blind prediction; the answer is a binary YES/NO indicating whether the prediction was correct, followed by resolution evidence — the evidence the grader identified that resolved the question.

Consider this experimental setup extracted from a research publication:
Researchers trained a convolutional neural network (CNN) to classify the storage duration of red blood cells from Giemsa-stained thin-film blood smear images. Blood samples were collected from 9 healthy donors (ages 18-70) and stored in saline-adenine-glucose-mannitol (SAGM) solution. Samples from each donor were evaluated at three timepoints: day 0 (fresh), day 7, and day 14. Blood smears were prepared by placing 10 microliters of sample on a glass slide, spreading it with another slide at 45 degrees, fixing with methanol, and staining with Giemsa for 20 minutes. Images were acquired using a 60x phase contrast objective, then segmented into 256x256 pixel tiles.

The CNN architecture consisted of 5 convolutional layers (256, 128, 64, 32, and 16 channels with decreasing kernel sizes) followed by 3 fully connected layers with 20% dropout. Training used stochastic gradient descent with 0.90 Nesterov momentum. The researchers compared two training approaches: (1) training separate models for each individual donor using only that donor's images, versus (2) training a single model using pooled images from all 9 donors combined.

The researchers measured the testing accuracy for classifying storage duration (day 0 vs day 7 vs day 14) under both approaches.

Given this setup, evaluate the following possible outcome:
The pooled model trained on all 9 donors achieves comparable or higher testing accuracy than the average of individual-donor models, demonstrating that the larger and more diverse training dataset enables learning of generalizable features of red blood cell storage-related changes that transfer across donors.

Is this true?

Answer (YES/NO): NO